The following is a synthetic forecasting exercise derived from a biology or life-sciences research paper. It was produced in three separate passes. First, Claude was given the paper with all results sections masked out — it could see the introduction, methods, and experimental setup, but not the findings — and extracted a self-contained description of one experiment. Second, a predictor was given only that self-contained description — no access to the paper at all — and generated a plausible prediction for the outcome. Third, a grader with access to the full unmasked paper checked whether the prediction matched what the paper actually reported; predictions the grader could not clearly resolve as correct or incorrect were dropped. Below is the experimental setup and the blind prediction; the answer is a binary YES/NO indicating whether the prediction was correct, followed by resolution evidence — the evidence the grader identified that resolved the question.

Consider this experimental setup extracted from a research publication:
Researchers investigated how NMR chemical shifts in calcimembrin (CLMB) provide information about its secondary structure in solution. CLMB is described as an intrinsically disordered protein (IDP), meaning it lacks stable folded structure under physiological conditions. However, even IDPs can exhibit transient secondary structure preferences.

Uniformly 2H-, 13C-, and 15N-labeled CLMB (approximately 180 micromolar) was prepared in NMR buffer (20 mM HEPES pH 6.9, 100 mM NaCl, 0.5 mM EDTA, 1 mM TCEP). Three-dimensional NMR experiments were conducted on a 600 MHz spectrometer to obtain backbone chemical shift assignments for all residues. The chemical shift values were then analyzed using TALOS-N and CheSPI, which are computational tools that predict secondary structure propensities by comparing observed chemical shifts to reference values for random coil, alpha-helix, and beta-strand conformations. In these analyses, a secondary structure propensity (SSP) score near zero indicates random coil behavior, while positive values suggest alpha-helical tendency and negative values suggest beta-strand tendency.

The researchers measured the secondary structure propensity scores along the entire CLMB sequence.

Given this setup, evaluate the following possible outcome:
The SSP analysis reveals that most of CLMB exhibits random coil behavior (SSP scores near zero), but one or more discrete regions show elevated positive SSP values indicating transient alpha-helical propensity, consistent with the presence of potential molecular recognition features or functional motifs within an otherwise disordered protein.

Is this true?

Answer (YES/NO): NO